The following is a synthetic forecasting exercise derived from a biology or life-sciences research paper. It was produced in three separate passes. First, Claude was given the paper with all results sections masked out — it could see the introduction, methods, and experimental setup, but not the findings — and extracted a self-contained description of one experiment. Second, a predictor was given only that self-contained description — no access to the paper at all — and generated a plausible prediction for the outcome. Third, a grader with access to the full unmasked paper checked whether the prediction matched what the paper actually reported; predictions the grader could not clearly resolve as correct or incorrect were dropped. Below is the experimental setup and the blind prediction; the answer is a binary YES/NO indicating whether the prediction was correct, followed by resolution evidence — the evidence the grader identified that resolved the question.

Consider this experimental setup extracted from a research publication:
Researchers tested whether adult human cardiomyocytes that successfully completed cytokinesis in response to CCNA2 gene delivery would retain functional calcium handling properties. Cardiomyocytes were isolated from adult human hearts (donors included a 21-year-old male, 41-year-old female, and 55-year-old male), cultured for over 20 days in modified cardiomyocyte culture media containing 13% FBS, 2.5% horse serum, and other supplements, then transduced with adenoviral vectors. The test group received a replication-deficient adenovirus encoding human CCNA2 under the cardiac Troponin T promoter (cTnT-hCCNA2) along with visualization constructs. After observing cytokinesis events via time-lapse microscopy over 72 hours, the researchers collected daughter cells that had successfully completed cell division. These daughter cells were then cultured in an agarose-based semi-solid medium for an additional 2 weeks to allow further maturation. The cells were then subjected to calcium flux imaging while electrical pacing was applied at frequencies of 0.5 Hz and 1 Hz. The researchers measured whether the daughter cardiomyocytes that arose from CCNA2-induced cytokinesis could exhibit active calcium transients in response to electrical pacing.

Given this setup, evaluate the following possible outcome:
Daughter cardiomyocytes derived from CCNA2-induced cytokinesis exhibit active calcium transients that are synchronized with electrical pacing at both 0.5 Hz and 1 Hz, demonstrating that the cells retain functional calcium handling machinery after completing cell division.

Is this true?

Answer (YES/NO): NO